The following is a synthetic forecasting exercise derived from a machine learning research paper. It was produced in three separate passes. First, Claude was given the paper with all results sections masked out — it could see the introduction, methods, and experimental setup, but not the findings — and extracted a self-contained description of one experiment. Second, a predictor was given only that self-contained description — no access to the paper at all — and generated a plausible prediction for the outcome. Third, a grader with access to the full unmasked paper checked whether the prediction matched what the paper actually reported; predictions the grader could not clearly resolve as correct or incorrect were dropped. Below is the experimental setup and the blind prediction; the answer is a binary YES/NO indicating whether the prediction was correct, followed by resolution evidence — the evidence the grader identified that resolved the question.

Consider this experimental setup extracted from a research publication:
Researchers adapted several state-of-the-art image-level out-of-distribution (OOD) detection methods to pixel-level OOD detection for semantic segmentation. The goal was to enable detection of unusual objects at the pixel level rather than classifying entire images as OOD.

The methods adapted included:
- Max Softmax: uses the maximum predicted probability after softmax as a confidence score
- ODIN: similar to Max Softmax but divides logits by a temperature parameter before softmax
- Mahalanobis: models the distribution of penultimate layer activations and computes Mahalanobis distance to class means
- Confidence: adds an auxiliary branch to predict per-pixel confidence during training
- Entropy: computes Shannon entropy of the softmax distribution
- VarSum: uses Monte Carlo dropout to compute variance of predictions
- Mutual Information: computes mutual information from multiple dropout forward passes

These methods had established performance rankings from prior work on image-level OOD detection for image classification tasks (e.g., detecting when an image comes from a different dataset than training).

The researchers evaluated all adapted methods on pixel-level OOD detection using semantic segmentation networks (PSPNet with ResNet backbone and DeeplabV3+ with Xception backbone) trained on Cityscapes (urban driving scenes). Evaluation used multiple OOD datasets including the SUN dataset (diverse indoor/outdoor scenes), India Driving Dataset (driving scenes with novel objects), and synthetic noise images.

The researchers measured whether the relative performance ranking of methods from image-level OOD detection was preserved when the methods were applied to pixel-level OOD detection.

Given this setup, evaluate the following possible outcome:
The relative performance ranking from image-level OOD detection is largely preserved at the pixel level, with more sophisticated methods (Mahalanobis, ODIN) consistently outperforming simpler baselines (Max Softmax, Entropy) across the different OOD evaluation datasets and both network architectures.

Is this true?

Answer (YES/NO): NO